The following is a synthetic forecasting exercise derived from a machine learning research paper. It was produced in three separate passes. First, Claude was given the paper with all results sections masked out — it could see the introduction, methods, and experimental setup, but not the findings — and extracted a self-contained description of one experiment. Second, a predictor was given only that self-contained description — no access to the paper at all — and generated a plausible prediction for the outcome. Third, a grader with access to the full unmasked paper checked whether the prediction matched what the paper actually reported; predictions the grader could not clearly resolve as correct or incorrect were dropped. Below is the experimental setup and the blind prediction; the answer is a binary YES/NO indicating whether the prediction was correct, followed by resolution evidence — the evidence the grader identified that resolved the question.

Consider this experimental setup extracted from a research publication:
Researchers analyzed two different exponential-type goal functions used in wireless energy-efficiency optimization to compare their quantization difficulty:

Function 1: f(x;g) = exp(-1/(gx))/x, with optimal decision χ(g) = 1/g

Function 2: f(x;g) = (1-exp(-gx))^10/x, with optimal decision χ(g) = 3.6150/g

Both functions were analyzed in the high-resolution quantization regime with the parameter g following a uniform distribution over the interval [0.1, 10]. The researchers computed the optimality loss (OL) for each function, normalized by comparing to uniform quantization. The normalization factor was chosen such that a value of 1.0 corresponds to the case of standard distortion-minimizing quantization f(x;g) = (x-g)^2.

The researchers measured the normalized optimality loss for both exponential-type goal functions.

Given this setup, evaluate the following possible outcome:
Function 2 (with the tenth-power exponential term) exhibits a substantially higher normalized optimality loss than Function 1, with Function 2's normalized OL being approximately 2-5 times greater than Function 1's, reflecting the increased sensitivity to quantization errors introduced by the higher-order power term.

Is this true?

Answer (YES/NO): NO